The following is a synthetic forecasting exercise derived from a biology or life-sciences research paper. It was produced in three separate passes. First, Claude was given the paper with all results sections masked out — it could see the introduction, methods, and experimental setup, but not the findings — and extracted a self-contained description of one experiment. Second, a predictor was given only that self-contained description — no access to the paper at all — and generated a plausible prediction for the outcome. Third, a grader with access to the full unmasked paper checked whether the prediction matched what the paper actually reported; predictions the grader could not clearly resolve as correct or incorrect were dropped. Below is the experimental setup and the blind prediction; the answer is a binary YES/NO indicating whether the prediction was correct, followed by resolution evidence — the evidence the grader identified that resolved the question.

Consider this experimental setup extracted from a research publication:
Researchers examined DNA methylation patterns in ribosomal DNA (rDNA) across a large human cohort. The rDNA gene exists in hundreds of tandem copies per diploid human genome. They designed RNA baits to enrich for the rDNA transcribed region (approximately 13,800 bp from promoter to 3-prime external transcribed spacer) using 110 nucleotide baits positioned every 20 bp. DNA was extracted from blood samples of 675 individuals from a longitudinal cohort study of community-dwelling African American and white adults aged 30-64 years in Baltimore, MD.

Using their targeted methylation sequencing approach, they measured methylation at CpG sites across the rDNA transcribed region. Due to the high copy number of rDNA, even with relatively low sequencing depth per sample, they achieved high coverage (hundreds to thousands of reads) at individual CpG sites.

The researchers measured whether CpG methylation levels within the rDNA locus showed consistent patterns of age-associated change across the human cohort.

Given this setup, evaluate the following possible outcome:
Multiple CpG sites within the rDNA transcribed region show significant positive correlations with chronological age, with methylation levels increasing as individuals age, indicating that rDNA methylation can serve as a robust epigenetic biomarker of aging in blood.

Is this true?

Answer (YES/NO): NO